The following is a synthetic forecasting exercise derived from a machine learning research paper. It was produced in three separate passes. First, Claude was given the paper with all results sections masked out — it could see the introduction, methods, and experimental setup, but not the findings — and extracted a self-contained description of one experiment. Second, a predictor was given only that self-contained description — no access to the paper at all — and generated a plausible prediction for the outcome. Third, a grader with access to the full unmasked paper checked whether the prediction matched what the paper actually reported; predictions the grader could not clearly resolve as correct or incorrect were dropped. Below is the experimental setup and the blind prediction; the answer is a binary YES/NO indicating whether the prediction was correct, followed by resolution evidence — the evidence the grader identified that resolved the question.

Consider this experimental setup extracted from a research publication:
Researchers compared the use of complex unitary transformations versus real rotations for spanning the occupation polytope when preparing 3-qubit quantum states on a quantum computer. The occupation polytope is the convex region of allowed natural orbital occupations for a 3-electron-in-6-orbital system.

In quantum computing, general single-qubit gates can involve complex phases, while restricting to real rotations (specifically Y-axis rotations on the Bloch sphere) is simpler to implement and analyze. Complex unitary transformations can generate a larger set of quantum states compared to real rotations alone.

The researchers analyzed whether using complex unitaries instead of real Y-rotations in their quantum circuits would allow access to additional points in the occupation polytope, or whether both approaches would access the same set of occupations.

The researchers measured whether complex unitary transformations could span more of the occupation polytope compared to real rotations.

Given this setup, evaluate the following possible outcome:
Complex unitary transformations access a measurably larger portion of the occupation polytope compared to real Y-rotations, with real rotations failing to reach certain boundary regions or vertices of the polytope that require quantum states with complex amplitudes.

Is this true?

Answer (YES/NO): NO